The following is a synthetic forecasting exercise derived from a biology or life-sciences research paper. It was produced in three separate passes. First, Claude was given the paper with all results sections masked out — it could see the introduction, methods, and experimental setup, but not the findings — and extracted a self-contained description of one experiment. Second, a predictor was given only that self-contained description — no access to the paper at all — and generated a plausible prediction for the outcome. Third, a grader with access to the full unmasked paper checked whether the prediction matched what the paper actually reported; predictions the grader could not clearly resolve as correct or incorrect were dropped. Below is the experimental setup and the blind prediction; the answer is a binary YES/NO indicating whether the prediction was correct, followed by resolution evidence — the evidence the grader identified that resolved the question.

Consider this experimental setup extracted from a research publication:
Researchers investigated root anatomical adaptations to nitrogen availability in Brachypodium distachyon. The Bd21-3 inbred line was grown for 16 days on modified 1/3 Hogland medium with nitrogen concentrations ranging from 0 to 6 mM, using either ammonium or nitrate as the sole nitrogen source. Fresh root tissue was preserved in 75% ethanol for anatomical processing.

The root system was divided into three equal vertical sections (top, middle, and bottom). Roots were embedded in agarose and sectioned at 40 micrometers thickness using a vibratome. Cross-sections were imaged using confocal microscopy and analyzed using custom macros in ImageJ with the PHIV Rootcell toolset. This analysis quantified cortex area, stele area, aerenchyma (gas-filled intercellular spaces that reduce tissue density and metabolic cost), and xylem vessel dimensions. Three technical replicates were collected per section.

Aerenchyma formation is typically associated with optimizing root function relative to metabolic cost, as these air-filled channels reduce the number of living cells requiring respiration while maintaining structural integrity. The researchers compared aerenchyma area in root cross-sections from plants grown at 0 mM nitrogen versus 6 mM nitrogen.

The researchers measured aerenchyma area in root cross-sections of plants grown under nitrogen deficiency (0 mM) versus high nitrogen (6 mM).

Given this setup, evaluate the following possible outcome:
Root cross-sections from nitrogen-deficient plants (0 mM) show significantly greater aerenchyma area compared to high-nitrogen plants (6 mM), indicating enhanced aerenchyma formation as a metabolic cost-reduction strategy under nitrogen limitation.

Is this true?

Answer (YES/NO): NO